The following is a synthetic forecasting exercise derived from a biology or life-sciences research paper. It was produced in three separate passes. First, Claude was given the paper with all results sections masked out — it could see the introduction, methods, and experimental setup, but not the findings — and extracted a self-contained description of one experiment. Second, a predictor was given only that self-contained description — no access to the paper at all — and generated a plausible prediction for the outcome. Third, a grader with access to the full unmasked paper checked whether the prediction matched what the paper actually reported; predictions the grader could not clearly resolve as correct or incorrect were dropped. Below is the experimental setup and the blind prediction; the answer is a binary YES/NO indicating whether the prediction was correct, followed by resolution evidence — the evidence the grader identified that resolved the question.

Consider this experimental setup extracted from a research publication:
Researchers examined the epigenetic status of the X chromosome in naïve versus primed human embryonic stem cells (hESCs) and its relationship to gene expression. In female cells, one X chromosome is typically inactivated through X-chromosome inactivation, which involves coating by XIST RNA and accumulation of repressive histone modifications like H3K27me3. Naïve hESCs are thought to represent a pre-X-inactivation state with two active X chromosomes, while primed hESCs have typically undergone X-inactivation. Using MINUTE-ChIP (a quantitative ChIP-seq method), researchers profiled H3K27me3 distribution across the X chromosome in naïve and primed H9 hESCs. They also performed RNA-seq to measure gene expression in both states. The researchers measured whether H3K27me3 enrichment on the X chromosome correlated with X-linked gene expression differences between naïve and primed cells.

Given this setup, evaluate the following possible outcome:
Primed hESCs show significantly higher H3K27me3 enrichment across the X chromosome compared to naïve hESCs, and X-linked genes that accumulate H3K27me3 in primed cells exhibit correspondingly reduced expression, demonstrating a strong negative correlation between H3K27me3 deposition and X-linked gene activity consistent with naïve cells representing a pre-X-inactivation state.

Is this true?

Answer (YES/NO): NO